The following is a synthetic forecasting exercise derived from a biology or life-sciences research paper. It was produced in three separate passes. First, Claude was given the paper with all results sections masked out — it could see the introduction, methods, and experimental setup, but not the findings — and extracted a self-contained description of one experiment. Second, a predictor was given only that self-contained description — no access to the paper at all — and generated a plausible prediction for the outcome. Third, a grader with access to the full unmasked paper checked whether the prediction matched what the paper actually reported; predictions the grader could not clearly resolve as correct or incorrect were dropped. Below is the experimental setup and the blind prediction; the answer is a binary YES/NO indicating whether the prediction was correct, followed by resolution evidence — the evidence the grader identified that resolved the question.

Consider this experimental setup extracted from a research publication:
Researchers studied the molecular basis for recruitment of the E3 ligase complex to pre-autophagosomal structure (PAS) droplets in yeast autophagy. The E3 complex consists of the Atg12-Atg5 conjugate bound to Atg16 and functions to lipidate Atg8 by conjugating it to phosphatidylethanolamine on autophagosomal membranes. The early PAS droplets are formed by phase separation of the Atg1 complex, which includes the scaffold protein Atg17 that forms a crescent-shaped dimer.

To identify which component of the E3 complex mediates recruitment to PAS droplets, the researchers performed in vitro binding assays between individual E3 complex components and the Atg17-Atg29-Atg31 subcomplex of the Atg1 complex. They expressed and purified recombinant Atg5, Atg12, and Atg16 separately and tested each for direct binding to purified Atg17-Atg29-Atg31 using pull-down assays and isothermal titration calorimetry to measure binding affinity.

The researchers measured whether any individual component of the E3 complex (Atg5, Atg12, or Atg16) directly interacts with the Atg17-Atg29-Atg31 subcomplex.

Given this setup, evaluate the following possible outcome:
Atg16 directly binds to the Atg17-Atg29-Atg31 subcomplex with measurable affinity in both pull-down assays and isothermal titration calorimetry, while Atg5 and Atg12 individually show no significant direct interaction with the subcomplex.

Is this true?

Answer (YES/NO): NO